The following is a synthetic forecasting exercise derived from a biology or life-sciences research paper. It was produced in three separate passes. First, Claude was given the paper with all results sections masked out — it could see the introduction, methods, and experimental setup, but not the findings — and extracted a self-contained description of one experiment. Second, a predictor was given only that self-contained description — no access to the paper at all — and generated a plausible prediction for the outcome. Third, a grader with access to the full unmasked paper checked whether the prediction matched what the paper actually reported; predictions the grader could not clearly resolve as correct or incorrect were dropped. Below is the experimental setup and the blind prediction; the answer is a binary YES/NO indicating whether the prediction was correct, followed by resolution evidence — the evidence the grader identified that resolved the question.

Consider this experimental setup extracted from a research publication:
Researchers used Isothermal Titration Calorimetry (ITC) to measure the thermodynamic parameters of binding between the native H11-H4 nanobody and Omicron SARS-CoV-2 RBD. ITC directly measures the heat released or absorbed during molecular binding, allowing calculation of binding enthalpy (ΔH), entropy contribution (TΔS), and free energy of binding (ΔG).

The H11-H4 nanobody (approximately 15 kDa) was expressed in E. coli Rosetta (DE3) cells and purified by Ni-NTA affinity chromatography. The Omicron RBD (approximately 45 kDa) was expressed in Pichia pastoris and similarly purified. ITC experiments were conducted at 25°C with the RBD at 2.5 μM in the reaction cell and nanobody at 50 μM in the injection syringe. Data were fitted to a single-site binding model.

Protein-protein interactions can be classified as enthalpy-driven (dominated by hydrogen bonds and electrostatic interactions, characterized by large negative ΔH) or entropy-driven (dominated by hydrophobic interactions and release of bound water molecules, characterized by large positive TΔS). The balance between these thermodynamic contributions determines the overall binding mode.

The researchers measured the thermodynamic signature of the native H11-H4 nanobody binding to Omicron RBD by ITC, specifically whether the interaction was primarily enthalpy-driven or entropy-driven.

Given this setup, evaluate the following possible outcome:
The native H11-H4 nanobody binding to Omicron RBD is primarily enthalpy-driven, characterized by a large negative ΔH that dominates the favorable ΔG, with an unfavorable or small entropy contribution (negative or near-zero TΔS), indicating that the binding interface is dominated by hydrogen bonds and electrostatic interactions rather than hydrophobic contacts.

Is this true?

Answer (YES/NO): YES